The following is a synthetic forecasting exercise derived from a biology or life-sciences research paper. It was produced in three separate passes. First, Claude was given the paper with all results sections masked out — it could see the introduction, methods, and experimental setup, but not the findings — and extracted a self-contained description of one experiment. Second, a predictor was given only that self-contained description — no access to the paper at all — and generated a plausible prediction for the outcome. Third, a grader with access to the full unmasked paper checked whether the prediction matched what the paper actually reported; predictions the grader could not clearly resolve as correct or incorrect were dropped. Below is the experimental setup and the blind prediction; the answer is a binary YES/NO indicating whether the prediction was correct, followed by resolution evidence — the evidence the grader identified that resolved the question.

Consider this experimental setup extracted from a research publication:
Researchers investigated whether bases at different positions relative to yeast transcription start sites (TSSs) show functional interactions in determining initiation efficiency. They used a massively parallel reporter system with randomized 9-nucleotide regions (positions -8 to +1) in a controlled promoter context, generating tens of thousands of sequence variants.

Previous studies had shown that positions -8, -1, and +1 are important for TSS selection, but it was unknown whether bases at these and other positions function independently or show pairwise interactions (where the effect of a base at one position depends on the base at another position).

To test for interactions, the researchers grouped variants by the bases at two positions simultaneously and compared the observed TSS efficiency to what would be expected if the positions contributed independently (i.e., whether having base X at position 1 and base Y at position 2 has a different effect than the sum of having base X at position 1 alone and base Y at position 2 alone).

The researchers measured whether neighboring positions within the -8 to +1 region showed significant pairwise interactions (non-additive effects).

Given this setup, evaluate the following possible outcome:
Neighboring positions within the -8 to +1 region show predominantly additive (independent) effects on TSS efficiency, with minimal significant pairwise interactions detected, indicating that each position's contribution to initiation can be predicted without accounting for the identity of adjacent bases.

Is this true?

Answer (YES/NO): NO